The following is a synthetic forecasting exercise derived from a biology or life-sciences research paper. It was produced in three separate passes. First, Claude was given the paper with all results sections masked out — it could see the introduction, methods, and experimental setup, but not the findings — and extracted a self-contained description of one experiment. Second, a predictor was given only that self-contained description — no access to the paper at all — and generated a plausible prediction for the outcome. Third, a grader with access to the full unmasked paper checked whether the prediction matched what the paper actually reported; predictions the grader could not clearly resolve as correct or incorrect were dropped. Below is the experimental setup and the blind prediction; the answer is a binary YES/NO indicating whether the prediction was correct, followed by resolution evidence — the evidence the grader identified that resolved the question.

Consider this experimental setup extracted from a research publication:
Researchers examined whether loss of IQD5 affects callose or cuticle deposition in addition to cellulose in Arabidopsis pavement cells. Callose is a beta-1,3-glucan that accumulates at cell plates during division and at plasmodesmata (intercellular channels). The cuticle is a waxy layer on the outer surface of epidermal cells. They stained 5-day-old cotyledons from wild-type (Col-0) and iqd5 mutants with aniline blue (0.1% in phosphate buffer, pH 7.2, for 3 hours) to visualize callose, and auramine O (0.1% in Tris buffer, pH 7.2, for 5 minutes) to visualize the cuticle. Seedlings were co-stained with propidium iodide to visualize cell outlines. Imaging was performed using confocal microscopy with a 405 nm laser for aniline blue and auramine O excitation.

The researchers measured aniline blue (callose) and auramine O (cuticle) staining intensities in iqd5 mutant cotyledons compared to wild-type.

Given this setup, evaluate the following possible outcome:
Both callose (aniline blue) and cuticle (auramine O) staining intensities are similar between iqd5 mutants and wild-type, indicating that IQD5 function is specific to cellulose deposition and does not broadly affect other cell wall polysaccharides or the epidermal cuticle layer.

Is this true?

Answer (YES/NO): NO